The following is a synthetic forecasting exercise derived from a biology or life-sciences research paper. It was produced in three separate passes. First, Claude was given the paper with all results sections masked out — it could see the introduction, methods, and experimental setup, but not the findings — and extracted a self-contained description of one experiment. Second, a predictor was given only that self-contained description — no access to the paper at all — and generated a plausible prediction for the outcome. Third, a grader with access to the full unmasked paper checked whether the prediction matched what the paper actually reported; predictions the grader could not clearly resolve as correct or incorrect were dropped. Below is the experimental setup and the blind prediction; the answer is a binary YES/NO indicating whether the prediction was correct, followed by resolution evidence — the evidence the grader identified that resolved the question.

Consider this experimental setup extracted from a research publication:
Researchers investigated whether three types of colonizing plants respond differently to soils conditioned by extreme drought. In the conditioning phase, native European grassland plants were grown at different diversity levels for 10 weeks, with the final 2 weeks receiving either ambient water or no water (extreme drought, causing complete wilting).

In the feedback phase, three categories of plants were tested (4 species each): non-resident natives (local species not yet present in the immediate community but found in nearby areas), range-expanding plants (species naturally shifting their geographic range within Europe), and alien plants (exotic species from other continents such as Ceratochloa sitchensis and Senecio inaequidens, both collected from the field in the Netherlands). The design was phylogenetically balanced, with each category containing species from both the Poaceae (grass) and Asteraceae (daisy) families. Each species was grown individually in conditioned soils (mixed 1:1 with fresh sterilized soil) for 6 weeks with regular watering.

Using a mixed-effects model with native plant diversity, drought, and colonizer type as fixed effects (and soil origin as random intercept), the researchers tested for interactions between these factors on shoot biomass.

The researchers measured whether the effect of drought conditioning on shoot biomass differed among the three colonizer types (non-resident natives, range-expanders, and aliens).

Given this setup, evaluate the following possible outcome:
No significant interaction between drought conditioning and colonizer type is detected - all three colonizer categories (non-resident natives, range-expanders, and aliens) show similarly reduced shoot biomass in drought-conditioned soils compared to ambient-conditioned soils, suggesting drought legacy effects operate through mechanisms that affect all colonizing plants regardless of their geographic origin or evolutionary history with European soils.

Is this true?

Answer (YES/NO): NO